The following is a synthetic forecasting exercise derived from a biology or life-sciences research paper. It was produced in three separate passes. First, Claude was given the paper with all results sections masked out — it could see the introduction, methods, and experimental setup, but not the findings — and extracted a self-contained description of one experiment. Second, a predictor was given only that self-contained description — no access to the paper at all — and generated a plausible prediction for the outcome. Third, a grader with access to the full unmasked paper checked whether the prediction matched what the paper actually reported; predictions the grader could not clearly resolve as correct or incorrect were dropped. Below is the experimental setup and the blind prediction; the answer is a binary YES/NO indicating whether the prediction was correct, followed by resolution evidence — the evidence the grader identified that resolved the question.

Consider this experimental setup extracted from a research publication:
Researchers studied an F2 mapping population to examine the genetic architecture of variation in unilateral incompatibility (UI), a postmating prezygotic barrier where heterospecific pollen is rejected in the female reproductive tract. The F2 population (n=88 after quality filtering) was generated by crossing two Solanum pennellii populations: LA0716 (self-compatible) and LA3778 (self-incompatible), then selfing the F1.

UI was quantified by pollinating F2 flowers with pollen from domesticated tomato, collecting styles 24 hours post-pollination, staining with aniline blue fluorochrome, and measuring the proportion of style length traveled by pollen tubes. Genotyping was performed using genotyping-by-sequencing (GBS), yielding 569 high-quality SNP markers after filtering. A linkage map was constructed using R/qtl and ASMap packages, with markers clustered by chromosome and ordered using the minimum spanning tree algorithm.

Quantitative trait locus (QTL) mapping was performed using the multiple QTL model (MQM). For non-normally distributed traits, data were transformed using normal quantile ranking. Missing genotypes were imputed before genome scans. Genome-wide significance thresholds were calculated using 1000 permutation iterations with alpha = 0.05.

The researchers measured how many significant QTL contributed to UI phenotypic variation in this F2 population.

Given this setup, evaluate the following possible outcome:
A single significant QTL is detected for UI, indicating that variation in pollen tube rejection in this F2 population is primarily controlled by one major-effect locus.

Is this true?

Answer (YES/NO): YES